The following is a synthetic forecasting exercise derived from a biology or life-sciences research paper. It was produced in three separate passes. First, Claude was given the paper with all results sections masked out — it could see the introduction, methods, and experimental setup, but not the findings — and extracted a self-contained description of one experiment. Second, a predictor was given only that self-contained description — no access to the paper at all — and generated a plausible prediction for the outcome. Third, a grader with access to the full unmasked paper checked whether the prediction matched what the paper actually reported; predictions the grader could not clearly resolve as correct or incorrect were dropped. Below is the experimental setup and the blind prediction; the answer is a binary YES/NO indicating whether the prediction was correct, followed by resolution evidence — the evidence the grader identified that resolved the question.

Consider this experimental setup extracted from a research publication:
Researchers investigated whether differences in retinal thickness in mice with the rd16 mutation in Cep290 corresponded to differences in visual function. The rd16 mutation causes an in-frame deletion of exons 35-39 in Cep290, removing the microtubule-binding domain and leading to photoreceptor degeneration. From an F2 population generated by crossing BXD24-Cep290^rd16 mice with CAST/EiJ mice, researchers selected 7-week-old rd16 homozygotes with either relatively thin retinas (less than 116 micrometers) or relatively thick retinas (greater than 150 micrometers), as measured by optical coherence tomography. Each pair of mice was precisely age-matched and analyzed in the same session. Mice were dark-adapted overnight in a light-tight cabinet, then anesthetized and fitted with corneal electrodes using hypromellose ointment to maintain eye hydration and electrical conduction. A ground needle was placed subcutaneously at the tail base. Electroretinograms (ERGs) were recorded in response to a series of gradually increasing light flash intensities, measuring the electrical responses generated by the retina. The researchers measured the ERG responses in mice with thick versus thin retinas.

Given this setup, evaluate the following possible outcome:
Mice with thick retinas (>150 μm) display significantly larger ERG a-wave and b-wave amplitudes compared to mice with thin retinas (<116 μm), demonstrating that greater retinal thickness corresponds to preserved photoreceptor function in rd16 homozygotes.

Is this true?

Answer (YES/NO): NO